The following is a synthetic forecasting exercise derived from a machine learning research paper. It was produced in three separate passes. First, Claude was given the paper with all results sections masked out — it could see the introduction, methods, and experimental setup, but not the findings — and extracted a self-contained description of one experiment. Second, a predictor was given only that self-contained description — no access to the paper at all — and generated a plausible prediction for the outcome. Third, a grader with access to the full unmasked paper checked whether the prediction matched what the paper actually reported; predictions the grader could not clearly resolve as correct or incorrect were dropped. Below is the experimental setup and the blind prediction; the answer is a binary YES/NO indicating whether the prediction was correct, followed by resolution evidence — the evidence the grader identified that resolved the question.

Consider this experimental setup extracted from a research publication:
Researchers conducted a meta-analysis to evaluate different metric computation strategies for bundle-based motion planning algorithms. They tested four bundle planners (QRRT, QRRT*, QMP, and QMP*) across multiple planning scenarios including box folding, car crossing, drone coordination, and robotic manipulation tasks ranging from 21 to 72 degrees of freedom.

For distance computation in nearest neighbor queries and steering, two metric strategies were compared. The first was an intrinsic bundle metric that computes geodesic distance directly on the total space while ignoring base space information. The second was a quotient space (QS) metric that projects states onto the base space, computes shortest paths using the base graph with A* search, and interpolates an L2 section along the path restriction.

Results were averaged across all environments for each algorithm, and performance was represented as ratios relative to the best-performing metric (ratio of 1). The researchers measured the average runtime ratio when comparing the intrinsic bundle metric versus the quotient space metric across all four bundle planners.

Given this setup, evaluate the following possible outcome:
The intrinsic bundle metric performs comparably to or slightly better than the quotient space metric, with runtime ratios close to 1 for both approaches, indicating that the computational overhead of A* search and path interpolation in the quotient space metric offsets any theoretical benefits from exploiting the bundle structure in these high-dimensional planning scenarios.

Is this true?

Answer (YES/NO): NO